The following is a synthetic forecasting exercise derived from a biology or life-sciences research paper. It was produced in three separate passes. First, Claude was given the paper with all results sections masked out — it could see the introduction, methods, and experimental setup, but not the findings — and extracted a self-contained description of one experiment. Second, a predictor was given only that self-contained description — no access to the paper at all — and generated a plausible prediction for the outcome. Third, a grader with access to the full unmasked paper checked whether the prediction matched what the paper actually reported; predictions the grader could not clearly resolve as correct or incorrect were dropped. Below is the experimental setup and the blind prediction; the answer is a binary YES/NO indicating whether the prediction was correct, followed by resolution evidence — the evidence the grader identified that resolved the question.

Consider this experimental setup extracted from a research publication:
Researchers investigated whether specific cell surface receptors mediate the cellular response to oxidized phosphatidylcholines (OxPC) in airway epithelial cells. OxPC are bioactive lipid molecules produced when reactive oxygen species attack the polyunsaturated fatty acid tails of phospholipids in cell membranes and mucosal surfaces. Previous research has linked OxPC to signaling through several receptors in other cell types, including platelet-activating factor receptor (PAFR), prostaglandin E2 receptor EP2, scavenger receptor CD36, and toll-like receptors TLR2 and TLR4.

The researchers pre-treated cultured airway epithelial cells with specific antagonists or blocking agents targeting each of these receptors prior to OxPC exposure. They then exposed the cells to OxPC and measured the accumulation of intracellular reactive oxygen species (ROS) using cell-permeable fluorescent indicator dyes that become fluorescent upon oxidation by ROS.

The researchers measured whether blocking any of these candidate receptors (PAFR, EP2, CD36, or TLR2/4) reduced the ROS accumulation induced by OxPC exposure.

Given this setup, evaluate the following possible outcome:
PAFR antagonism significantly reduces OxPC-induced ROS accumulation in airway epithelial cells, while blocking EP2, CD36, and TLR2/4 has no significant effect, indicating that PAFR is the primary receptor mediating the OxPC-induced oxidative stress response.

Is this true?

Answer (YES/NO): NO